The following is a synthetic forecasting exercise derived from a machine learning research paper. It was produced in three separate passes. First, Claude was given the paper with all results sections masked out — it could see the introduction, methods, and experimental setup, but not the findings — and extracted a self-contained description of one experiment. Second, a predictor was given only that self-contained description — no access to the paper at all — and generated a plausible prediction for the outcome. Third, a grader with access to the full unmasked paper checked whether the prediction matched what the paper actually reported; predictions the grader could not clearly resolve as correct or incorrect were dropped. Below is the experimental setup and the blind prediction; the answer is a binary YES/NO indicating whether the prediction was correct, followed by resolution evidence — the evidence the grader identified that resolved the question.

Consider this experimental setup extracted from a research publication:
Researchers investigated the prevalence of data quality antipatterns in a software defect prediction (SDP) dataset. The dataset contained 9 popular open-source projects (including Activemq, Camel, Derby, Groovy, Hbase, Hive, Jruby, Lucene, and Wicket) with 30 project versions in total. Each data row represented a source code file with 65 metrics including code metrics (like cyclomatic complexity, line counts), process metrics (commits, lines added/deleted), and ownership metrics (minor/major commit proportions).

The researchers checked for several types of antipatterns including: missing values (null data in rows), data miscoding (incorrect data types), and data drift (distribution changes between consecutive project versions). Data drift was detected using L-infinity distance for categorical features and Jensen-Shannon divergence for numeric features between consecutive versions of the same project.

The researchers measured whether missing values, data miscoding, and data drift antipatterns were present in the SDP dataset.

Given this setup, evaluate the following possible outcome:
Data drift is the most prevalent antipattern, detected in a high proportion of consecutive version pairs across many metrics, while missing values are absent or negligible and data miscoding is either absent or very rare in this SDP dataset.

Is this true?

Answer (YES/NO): NO